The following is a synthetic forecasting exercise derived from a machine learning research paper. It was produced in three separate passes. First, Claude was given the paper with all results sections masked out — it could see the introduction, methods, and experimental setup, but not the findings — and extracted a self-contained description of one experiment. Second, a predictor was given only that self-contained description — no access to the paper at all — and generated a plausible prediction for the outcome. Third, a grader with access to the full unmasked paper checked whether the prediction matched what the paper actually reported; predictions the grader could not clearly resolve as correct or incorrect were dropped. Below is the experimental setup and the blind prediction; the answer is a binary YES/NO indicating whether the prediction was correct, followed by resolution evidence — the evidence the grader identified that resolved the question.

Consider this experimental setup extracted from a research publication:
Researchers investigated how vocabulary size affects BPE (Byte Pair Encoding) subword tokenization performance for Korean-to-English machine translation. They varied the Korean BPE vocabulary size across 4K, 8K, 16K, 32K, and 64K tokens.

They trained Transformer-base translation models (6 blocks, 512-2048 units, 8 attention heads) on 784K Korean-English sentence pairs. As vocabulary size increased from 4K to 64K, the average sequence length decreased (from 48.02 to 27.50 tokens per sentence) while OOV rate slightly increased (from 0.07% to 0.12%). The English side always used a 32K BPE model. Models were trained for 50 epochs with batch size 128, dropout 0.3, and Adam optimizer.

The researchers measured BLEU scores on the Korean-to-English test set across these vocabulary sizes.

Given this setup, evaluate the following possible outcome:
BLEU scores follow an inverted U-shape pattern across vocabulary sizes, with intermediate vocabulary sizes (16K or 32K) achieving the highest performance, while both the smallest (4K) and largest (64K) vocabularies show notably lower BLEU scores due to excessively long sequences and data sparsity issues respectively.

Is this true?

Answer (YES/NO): NO